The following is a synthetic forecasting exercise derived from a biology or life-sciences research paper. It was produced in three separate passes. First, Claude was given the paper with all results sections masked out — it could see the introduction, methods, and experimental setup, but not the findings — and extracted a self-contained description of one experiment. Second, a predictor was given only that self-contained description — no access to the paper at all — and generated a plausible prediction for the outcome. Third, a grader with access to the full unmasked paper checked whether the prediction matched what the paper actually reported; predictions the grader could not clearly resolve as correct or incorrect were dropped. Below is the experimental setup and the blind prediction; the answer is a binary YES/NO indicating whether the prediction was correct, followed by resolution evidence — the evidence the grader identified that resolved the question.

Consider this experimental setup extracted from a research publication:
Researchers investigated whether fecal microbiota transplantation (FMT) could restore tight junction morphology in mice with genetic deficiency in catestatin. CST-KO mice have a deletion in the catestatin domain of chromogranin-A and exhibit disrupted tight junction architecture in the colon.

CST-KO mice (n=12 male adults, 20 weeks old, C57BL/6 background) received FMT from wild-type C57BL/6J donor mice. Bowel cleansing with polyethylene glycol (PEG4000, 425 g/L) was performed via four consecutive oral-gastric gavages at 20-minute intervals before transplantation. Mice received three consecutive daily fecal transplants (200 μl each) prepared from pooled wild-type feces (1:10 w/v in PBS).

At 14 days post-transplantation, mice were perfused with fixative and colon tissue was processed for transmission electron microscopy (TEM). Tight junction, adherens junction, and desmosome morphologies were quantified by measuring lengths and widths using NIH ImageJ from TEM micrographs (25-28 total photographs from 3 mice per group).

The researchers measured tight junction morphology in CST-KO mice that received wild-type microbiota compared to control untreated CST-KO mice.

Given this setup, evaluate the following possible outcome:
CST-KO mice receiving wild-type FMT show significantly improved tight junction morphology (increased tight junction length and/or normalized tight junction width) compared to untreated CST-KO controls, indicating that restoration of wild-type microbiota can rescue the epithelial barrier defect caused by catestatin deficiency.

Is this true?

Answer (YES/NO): NO